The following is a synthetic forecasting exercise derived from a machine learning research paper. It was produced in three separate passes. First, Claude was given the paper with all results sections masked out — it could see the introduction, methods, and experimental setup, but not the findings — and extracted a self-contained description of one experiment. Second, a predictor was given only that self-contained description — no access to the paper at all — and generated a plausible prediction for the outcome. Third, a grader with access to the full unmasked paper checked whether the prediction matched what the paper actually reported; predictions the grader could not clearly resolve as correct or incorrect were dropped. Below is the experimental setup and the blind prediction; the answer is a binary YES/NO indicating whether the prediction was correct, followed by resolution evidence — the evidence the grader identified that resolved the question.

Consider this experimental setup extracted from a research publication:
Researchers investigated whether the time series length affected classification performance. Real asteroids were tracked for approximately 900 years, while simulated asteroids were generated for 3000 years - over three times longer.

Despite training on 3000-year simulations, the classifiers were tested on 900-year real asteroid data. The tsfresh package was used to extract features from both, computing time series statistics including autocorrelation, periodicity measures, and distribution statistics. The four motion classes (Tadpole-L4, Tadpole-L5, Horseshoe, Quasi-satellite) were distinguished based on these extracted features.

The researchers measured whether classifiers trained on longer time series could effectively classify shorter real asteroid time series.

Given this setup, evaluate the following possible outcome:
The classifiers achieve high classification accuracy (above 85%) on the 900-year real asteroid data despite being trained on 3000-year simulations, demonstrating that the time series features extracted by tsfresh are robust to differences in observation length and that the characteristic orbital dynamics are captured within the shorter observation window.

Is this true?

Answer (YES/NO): YES